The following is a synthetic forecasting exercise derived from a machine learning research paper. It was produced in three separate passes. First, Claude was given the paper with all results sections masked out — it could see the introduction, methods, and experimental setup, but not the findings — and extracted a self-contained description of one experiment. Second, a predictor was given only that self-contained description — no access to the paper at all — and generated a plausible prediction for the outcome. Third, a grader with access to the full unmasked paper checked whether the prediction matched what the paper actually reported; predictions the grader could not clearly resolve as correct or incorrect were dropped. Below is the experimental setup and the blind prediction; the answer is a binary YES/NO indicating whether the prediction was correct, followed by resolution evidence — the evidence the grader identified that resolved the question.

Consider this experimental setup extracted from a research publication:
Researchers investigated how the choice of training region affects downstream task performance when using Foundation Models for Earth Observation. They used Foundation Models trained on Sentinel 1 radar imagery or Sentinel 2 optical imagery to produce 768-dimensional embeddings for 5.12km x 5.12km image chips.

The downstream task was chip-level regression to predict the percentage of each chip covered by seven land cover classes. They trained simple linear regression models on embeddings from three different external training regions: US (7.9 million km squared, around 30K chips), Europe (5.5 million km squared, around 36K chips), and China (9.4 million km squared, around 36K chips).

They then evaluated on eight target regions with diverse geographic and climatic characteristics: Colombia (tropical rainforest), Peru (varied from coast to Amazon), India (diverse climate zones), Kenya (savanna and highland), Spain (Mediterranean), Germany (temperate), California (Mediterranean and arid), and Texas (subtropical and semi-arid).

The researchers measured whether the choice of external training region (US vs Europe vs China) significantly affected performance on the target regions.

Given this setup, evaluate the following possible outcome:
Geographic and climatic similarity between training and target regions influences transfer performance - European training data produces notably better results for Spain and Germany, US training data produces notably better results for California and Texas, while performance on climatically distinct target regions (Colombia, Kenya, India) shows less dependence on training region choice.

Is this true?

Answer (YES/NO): NO